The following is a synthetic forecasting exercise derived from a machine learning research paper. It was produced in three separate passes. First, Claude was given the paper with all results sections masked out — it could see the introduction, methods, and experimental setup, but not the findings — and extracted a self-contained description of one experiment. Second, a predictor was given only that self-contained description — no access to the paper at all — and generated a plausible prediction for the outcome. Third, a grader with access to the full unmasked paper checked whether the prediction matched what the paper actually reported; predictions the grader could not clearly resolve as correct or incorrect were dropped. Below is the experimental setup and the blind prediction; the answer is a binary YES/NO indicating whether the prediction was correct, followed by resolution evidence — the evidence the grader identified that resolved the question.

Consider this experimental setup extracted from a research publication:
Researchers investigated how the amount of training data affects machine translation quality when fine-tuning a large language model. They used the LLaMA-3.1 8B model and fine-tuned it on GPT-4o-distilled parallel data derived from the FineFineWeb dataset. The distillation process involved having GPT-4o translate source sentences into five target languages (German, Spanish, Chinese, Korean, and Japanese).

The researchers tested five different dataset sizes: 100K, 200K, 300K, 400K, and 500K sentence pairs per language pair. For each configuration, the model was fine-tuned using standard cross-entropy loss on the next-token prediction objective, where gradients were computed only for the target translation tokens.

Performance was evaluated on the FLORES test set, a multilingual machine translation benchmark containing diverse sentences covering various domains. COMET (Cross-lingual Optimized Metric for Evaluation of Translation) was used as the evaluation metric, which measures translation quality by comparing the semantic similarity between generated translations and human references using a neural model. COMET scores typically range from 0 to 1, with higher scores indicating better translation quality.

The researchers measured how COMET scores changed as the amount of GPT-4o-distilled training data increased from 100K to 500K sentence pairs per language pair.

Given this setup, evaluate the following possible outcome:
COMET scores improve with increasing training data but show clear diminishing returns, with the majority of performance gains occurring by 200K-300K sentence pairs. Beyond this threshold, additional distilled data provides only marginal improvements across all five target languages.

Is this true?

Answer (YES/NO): NO